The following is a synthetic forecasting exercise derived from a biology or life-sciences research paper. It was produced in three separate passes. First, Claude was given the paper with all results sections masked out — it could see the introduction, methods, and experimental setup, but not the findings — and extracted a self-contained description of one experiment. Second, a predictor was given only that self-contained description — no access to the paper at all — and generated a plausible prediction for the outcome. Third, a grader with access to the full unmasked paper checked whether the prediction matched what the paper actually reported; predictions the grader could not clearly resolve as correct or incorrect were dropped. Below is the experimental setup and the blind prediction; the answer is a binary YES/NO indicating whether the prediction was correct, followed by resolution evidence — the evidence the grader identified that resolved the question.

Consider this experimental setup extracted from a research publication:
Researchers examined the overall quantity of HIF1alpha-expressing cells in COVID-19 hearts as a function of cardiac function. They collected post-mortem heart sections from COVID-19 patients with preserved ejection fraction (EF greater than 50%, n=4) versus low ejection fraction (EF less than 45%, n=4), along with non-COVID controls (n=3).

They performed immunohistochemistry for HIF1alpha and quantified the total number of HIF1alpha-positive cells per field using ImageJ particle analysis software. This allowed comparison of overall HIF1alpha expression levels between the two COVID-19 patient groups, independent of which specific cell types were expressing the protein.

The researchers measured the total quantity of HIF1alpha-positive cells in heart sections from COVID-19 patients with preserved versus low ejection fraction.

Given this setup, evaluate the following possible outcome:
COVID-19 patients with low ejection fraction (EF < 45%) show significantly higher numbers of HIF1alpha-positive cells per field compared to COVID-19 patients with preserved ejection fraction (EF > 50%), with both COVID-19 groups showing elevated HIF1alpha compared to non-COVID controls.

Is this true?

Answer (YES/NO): NO